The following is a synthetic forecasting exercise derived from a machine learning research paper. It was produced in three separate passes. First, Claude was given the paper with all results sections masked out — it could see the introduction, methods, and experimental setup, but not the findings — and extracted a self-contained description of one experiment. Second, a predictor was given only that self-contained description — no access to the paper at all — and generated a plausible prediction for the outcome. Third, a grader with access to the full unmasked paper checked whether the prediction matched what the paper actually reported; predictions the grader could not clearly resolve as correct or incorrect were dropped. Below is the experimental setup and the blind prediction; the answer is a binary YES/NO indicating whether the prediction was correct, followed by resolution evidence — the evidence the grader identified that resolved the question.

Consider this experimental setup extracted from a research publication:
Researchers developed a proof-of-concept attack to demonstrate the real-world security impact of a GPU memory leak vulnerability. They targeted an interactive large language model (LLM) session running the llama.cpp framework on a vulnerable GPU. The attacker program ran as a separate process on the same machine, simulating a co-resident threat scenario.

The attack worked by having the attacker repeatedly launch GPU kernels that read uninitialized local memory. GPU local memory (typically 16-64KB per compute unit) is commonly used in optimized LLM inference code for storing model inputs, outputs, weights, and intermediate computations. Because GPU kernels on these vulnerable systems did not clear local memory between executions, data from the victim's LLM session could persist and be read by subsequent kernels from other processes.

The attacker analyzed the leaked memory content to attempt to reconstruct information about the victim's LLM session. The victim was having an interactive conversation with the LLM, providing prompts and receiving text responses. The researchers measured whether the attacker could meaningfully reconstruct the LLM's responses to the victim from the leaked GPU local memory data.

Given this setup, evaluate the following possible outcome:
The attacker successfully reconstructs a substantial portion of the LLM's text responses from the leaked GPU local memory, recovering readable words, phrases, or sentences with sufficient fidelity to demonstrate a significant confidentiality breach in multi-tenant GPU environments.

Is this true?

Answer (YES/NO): YES